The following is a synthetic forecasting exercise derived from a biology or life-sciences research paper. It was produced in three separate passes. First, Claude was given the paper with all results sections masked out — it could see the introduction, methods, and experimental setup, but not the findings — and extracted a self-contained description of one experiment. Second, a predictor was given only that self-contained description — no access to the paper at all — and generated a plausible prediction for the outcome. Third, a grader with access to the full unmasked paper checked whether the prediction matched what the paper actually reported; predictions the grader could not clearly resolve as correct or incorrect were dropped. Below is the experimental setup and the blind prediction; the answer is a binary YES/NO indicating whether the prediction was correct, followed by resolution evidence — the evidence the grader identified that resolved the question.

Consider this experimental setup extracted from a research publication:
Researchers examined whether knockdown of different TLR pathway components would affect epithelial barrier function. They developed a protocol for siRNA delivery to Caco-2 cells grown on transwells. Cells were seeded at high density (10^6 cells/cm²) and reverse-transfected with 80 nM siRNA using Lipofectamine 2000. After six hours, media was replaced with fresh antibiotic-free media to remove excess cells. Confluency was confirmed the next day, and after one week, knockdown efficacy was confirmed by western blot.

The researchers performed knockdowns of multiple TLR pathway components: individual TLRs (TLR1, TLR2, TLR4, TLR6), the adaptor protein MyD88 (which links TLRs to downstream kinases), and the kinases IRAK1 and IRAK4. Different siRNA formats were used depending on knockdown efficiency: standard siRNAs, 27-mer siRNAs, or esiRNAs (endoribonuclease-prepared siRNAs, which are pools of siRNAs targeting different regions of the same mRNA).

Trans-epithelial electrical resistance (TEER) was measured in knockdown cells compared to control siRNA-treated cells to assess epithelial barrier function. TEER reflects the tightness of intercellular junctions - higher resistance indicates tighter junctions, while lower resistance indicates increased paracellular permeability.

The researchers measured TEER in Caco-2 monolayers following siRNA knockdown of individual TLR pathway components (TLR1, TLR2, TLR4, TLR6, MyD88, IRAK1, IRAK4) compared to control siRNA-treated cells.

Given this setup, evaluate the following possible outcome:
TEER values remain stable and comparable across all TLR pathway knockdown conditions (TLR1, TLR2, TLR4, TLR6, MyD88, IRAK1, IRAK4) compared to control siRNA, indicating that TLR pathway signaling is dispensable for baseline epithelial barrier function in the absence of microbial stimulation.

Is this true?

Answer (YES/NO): NO